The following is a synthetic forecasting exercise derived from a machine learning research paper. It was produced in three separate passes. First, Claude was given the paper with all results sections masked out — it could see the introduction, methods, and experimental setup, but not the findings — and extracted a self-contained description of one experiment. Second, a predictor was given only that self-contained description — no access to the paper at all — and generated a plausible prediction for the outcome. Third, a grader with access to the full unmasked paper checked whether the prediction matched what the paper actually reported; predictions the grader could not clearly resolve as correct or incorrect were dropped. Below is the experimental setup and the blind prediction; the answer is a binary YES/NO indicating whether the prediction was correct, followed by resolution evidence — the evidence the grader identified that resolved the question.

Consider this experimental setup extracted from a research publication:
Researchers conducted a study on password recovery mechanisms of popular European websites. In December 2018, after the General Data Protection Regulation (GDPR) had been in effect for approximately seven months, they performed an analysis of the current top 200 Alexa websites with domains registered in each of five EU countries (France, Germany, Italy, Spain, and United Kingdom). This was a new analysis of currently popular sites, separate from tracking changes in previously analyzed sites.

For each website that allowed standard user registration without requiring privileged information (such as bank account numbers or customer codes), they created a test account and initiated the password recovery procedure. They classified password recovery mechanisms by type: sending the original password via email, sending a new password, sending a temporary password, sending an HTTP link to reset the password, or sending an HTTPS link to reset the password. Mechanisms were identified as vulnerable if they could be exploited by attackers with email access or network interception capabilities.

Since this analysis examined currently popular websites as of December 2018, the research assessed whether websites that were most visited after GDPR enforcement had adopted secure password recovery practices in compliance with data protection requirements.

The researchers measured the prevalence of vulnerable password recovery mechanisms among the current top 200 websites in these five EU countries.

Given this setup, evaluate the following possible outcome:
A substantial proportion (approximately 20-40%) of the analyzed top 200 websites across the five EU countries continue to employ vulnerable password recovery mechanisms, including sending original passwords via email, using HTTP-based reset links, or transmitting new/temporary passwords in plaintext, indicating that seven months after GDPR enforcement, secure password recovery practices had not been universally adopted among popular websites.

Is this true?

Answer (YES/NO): NO